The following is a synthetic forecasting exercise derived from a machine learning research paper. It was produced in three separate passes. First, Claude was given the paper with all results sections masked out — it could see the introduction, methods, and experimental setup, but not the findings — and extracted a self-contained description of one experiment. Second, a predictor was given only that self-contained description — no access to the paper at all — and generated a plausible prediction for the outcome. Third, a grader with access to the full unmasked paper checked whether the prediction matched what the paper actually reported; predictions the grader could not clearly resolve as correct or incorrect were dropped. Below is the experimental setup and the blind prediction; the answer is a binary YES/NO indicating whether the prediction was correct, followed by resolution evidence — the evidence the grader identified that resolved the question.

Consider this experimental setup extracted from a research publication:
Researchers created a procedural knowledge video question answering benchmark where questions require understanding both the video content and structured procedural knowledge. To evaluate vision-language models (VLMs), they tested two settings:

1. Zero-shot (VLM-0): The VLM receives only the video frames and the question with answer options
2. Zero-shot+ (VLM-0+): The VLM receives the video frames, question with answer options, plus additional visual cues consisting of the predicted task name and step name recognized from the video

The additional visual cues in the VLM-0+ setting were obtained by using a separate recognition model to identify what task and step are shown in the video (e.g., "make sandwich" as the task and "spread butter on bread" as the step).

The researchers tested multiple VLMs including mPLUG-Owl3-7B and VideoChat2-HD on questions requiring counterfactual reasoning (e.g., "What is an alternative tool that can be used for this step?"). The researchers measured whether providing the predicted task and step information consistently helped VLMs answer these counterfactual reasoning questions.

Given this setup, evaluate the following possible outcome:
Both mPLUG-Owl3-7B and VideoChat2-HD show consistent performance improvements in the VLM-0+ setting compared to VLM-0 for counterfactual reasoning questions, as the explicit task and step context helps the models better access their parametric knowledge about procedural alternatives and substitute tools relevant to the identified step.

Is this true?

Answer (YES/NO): NO